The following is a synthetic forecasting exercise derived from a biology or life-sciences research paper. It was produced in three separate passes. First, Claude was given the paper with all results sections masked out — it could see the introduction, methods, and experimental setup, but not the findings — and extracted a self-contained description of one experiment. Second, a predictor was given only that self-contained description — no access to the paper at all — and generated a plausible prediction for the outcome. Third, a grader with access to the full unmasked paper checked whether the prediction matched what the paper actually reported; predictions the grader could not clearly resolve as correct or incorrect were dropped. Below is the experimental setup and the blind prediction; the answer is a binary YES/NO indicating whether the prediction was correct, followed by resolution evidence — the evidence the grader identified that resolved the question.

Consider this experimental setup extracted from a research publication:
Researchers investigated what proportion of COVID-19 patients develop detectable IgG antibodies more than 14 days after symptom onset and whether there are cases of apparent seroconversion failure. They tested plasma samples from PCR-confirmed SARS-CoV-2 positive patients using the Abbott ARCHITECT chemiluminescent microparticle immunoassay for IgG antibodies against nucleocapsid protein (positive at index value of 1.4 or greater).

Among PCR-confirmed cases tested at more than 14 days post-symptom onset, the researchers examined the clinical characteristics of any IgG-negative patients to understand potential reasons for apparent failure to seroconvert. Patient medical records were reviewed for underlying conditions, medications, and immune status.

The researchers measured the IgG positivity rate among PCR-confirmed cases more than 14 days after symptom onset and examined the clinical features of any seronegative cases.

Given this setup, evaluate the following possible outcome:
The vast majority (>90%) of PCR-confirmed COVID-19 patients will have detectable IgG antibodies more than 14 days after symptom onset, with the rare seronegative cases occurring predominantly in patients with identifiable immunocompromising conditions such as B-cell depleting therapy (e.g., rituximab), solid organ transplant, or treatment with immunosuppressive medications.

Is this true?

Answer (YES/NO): NO